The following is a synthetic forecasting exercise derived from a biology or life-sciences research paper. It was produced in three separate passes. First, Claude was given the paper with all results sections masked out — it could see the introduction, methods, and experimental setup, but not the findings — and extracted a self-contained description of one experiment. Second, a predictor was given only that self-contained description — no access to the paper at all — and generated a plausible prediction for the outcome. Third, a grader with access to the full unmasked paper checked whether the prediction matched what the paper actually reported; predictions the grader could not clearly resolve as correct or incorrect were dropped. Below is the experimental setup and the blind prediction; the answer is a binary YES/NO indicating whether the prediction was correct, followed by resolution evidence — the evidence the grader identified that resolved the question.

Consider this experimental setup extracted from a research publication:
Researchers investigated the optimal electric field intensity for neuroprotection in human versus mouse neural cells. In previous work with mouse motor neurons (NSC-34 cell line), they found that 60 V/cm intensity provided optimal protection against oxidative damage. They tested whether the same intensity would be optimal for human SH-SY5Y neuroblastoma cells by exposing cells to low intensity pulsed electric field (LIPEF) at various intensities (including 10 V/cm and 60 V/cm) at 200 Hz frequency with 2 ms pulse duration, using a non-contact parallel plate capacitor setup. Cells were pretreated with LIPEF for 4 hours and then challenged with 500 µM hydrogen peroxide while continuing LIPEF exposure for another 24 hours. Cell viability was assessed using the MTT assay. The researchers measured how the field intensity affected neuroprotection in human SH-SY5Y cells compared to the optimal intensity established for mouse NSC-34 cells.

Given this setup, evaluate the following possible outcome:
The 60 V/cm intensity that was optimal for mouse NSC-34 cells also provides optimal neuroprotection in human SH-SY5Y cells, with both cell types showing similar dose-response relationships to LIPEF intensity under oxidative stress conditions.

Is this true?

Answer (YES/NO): NO